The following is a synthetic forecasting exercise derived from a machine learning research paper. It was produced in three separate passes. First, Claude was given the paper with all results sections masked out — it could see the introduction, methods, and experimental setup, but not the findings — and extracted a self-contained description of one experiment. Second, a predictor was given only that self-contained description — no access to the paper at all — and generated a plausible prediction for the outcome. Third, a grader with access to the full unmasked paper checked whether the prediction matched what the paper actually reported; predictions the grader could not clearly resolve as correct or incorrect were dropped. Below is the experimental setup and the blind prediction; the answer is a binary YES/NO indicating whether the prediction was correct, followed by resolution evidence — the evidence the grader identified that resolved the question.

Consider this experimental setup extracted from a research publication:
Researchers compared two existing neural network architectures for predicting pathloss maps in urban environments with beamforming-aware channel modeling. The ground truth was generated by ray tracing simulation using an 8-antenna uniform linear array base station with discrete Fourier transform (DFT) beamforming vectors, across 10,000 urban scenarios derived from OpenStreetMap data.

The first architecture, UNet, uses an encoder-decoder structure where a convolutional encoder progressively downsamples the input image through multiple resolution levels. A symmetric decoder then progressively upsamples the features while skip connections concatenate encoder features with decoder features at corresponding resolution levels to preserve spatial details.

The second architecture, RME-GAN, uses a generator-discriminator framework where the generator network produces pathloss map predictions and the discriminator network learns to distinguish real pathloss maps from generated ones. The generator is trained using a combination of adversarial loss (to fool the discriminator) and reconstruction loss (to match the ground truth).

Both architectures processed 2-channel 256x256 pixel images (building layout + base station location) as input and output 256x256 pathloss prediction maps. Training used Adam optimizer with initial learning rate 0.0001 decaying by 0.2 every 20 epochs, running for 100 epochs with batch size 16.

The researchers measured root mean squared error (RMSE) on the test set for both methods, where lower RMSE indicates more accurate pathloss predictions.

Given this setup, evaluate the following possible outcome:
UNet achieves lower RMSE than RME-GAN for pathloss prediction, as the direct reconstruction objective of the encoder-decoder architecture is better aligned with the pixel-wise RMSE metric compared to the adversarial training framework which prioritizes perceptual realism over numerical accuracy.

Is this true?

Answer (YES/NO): YES